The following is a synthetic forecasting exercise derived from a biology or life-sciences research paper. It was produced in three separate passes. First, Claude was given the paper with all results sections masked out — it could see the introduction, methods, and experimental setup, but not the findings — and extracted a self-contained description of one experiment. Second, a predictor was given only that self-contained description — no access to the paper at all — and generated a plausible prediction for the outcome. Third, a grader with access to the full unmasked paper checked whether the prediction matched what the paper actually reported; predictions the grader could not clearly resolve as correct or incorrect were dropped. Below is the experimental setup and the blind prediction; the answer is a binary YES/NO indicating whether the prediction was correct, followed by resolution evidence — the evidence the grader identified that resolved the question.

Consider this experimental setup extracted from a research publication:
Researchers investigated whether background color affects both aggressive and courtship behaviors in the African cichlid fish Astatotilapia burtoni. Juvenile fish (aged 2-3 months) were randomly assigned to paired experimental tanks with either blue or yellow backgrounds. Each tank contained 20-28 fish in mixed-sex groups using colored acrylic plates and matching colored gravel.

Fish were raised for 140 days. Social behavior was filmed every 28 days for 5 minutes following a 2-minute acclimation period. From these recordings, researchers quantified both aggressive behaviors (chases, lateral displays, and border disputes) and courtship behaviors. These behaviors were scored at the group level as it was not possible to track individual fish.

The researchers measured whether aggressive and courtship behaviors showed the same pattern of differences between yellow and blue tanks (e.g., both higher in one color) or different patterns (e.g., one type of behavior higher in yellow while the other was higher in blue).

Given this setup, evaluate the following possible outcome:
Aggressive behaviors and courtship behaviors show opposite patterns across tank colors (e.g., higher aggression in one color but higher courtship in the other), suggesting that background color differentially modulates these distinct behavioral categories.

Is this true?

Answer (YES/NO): NO